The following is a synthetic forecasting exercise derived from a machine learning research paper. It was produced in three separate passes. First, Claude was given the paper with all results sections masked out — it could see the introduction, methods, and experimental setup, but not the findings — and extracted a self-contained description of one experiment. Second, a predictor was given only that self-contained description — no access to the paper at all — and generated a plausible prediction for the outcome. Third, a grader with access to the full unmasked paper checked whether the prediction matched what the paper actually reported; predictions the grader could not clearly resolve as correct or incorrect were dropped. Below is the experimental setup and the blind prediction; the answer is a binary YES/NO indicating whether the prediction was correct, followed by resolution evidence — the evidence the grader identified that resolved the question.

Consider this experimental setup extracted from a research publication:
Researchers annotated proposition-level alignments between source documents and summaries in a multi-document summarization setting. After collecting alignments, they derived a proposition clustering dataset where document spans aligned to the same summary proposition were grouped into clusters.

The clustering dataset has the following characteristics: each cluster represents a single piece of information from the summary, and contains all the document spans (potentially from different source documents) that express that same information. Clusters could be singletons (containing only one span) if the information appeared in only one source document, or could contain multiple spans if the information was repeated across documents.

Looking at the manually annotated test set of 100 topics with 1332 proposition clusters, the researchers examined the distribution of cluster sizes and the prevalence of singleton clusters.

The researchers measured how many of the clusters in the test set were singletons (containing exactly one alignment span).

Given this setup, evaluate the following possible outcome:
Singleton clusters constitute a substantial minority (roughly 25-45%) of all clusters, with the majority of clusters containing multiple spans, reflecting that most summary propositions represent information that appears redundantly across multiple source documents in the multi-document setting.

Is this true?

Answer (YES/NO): YES